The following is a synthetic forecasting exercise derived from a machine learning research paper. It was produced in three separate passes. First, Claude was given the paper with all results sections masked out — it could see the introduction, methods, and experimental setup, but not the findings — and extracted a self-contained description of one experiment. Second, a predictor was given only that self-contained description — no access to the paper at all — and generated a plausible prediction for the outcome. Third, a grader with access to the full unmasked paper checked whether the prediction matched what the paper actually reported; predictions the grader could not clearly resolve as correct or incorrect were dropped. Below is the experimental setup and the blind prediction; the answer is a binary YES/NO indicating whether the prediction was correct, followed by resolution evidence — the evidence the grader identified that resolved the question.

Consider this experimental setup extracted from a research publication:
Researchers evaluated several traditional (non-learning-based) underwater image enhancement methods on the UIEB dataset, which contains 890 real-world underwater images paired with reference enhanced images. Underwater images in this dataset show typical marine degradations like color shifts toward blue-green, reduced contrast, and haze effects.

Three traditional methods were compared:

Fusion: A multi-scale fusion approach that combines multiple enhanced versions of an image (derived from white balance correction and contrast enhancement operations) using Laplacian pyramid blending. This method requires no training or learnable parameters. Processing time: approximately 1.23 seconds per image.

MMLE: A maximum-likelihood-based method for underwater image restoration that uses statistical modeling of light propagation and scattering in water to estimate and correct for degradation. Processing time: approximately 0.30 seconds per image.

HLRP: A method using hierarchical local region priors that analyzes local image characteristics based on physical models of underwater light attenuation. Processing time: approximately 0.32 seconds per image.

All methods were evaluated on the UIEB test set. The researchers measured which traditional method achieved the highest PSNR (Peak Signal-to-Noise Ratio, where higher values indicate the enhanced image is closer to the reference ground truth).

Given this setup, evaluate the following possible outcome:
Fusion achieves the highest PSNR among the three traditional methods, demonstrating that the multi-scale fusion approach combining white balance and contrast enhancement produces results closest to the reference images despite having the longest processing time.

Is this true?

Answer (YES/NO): NO